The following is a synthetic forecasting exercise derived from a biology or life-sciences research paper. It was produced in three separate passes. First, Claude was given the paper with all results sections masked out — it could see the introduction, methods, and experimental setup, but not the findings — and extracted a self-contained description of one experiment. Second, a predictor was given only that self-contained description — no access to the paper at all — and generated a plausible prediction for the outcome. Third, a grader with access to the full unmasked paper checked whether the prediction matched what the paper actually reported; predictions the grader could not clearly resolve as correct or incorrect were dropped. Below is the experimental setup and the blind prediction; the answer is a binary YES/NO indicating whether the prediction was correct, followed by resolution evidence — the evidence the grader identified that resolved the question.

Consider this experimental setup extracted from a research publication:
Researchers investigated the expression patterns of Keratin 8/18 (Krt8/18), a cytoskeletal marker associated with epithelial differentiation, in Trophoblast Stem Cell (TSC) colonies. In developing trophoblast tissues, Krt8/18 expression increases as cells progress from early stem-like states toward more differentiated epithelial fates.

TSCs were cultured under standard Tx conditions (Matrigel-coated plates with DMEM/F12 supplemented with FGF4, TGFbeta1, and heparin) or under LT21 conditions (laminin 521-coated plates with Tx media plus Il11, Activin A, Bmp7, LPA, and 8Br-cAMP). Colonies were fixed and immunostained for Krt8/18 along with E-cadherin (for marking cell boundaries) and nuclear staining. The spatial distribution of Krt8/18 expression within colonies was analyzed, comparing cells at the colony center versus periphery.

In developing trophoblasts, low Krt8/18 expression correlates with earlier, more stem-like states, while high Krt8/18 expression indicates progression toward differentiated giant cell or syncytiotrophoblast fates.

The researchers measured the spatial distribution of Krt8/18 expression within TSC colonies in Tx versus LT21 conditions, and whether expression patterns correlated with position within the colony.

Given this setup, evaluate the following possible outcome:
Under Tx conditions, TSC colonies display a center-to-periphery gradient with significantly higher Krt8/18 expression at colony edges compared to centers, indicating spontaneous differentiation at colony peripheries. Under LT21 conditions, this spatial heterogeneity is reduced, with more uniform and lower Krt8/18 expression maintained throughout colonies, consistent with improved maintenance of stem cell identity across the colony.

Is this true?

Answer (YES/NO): NO